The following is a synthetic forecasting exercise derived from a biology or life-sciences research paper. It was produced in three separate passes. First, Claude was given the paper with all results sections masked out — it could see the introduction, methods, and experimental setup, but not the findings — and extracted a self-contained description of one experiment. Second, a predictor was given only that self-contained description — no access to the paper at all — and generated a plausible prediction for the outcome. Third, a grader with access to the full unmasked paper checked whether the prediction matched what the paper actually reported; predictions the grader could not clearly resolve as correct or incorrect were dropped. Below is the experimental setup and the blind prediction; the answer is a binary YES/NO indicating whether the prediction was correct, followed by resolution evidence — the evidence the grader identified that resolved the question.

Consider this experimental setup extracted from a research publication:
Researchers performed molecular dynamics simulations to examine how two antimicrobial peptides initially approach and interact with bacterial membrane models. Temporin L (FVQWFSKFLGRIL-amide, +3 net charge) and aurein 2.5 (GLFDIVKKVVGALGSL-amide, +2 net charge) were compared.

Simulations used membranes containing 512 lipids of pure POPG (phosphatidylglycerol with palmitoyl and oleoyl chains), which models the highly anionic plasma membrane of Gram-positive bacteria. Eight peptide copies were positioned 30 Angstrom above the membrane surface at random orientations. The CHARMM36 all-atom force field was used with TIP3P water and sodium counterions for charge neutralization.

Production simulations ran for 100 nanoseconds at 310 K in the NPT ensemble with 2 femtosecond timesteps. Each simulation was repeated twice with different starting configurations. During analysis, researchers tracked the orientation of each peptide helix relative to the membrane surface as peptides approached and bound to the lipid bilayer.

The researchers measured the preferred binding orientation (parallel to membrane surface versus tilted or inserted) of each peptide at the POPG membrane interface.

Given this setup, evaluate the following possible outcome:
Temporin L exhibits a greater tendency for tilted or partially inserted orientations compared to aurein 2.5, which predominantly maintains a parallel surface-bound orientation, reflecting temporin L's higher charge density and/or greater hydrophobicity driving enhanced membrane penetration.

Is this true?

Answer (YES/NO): YES